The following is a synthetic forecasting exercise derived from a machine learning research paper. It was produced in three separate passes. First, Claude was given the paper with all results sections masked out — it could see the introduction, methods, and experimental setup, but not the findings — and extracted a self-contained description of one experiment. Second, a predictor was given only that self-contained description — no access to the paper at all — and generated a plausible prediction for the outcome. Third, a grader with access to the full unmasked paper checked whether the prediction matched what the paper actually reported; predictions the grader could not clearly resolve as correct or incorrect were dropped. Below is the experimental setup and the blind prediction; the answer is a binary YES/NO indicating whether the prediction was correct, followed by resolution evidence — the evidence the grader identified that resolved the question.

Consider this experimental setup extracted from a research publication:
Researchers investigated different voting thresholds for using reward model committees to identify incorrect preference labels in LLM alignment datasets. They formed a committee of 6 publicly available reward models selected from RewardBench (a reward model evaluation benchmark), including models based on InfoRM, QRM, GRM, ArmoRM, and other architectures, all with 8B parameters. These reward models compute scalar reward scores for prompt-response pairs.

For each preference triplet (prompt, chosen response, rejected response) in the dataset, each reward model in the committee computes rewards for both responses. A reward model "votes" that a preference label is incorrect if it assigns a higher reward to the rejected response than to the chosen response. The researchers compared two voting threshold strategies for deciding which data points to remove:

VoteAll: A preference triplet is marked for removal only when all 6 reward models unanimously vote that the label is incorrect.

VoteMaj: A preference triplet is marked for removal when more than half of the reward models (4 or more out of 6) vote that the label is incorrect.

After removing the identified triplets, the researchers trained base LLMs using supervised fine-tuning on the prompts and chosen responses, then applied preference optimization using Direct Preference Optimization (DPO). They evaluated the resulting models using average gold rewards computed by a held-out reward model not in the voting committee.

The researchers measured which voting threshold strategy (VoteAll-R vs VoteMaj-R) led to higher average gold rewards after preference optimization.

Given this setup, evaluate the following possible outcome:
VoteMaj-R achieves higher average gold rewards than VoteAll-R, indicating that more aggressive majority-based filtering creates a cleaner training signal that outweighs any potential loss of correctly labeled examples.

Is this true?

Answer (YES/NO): YES